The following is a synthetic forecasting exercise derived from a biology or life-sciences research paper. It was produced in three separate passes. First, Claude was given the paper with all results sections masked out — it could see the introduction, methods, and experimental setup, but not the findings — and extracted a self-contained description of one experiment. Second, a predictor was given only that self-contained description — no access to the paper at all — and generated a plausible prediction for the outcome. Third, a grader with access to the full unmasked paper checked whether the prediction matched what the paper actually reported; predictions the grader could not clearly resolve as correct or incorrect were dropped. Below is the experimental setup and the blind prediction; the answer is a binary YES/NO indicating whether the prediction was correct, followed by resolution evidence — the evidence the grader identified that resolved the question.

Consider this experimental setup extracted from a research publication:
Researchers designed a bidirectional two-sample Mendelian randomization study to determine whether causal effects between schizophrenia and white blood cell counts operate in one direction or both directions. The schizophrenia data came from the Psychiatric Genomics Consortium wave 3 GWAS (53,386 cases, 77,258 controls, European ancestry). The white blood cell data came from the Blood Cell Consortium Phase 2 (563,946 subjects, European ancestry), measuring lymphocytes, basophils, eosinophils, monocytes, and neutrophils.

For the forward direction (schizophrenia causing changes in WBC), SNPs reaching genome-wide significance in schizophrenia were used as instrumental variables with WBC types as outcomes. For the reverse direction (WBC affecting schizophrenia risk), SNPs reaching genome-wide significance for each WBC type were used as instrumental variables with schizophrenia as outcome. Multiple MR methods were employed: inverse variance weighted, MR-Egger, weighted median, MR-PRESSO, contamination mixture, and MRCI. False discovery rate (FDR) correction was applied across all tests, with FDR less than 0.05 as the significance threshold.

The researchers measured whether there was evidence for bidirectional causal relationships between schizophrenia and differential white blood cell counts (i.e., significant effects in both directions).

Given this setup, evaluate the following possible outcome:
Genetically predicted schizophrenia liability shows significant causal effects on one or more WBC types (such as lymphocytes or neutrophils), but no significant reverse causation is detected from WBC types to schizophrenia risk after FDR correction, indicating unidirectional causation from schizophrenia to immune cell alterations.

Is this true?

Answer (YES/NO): NO